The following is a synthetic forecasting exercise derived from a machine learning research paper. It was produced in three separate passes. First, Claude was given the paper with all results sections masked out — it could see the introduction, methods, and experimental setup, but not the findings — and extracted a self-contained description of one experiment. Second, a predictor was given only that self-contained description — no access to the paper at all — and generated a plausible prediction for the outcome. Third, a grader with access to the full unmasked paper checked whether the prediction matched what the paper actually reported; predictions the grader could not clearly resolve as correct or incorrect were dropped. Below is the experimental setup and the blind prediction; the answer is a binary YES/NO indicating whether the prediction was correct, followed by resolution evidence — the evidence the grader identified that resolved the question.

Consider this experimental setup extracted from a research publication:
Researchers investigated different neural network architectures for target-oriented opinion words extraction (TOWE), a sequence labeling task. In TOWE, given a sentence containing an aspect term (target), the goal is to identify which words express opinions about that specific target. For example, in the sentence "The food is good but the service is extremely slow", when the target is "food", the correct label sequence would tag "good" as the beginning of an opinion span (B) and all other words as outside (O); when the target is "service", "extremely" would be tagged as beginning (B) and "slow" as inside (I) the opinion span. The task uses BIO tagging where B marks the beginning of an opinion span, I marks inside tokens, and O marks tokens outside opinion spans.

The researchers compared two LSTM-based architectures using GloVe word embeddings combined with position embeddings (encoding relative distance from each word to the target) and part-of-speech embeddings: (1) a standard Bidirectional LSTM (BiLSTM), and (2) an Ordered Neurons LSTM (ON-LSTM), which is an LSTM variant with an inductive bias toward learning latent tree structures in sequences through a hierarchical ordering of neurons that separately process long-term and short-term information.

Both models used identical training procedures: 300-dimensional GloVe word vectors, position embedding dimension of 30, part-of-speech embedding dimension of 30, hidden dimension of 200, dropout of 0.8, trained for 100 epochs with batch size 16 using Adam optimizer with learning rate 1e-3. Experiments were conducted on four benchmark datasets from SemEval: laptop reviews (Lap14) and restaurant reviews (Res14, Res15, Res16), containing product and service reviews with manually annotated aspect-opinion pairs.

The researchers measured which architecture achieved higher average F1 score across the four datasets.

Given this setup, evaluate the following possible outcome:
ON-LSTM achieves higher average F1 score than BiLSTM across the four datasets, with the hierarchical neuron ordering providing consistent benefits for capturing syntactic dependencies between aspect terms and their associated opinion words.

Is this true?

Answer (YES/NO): NO